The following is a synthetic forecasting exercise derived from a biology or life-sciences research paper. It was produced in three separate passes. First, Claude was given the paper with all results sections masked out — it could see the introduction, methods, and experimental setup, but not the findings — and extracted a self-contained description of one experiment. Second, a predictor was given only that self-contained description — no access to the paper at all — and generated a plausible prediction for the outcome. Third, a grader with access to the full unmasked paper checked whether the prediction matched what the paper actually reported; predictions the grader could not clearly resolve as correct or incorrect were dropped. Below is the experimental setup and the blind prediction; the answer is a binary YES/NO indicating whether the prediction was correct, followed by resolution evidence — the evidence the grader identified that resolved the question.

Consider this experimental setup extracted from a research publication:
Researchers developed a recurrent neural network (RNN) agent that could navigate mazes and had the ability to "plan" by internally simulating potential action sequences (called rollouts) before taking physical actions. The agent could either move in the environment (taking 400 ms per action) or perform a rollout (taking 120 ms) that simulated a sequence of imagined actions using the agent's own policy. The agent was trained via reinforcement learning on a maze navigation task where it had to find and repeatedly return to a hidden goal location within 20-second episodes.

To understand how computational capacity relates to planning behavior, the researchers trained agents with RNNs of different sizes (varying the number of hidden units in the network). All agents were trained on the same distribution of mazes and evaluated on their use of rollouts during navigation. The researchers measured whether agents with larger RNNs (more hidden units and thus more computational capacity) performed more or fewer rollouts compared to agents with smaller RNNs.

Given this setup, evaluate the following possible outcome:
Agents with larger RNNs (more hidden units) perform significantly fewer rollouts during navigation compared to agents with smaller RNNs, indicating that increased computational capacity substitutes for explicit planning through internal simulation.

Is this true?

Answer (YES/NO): YES